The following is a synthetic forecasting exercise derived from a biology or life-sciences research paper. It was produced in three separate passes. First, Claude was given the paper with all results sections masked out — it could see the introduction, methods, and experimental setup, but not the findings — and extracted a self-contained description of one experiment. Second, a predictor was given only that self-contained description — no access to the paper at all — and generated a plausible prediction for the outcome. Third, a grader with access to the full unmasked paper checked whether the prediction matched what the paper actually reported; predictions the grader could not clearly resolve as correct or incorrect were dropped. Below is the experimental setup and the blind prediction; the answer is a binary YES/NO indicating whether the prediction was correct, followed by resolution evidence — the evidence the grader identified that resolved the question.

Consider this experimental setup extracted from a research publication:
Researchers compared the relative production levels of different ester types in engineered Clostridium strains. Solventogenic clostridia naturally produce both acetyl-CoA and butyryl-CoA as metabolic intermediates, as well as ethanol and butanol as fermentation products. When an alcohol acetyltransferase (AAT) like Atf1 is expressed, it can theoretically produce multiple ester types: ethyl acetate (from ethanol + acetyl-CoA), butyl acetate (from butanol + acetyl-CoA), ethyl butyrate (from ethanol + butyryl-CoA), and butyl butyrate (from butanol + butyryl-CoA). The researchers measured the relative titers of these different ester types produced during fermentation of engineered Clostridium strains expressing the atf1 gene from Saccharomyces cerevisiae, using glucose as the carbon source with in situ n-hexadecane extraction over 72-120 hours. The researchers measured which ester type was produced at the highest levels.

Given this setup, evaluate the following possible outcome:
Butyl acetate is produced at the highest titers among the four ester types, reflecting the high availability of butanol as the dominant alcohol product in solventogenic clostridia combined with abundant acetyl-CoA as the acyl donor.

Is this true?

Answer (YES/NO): YES